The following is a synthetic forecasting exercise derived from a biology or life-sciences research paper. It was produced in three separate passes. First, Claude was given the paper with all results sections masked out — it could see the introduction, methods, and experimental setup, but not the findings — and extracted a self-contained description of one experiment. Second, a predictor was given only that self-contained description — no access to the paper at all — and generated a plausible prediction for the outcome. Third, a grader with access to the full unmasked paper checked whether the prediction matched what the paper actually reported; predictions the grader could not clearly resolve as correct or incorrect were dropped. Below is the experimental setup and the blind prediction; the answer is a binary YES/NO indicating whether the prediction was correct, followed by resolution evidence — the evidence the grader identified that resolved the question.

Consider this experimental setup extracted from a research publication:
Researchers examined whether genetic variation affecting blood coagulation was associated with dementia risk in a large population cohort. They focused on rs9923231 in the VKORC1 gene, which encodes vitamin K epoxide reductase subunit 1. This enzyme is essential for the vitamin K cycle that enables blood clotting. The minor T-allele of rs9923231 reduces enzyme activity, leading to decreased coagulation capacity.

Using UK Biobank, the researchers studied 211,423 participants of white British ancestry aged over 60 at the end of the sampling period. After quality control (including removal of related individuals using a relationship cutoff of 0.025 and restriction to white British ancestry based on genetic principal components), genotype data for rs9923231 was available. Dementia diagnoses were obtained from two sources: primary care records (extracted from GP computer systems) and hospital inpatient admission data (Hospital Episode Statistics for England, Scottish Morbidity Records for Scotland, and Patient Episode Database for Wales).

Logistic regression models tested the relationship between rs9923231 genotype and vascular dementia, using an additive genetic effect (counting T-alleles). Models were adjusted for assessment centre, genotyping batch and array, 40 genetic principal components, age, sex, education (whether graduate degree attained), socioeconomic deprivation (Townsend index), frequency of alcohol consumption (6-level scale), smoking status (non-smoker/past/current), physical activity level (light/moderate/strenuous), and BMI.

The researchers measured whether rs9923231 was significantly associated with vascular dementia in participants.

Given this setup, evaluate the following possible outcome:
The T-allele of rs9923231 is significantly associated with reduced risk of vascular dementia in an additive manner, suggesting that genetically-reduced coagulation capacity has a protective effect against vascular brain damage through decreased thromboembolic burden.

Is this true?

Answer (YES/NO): NO